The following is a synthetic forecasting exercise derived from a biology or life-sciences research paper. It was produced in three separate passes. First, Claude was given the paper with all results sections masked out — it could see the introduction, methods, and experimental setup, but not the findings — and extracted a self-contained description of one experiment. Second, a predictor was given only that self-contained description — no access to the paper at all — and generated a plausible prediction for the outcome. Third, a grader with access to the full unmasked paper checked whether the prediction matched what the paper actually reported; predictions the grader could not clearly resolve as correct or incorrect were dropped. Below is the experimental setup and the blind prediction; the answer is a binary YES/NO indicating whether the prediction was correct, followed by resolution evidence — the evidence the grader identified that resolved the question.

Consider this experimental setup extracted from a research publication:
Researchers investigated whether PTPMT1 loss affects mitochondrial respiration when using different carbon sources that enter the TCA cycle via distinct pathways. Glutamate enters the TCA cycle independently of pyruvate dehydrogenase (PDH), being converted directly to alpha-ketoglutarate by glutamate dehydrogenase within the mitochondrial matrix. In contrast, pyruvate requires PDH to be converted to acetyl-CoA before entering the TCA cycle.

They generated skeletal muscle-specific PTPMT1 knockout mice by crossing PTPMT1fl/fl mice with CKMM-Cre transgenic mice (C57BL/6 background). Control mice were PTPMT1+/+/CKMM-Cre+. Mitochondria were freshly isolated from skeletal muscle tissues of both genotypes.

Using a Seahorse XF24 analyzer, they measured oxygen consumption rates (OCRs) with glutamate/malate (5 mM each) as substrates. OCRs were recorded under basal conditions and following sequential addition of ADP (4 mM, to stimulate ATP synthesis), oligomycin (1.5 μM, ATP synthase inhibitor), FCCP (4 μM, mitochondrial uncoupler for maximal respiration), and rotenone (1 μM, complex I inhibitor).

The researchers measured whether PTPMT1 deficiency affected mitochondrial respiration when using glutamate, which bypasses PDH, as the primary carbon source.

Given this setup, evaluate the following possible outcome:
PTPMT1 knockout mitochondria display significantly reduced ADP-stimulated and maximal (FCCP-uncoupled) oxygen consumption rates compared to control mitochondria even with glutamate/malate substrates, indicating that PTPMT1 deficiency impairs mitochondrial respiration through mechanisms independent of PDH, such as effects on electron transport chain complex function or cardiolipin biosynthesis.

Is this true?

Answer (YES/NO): NO